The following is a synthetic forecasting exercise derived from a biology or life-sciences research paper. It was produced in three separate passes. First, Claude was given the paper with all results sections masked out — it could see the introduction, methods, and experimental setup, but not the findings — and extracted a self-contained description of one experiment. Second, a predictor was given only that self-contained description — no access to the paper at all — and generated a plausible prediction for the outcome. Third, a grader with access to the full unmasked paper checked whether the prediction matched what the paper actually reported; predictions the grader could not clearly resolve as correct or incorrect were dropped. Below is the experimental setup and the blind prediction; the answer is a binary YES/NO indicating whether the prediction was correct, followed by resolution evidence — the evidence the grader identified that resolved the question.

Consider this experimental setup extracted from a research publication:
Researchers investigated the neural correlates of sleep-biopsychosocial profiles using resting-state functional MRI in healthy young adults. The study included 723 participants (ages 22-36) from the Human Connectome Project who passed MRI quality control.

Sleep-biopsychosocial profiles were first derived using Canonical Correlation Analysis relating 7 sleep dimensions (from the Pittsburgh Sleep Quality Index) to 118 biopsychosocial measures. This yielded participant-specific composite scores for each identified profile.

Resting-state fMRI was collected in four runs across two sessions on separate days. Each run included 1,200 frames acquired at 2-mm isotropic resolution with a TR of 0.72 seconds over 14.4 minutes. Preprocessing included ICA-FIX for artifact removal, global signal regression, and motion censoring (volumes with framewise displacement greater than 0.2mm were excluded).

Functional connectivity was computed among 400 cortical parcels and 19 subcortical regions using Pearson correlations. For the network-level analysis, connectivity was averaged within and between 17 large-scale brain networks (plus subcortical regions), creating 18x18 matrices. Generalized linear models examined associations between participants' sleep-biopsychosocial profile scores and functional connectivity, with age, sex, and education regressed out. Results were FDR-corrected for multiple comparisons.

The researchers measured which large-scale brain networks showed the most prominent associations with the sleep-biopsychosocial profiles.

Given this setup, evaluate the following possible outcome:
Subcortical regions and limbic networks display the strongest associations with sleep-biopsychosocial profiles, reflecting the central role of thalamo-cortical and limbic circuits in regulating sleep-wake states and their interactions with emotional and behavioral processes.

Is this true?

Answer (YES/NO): NO